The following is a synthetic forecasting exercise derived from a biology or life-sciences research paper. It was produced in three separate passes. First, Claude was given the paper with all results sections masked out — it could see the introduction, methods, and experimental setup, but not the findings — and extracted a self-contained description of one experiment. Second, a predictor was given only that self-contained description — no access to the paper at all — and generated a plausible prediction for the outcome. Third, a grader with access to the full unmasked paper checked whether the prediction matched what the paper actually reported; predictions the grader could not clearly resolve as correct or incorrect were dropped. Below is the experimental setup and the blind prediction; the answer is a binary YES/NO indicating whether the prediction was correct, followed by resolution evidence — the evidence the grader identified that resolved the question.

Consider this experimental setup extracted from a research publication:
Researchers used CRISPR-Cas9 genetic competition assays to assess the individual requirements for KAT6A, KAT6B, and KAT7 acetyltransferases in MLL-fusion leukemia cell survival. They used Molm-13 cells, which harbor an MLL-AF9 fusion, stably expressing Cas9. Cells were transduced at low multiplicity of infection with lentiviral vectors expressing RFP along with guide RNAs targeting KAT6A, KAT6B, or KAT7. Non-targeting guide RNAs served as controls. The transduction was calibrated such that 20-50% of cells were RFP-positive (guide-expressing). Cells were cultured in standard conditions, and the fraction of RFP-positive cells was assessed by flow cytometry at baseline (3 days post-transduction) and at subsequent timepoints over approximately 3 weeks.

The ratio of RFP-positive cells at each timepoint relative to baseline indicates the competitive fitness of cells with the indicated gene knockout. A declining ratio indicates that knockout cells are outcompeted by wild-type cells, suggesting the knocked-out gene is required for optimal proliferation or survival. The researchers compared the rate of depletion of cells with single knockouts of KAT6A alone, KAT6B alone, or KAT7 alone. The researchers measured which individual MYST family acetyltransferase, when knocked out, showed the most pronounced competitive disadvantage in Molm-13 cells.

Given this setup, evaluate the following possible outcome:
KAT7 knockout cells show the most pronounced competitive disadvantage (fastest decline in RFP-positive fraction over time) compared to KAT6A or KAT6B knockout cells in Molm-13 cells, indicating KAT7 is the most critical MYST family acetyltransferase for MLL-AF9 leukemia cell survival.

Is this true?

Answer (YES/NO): YES